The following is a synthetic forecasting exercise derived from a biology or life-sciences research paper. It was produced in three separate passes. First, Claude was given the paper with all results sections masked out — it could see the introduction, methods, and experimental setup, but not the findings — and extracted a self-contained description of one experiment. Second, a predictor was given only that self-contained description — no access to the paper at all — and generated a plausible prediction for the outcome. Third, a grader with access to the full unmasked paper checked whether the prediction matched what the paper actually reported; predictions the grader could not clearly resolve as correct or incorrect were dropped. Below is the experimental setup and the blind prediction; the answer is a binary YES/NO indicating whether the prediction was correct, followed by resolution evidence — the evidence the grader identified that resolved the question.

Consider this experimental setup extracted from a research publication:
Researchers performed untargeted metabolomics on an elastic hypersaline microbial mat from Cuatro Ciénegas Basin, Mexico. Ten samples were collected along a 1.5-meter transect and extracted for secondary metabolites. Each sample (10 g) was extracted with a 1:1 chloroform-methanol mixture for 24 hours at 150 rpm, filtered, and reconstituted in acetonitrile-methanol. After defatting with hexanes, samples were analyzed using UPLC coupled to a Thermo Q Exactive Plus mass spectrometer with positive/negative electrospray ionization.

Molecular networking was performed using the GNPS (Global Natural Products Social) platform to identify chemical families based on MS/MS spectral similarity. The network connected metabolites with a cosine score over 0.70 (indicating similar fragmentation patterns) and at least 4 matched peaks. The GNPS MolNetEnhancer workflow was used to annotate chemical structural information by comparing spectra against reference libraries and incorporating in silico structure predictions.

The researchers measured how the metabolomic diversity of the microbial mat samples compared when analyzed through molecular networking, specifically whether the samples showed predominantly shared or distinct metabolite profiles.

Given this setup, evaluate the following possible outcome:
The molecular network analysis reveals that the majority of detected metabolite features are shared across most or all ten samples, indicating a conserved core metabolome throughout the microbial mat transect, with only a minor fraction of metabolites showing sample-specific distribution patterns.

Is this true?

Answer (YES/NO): NO